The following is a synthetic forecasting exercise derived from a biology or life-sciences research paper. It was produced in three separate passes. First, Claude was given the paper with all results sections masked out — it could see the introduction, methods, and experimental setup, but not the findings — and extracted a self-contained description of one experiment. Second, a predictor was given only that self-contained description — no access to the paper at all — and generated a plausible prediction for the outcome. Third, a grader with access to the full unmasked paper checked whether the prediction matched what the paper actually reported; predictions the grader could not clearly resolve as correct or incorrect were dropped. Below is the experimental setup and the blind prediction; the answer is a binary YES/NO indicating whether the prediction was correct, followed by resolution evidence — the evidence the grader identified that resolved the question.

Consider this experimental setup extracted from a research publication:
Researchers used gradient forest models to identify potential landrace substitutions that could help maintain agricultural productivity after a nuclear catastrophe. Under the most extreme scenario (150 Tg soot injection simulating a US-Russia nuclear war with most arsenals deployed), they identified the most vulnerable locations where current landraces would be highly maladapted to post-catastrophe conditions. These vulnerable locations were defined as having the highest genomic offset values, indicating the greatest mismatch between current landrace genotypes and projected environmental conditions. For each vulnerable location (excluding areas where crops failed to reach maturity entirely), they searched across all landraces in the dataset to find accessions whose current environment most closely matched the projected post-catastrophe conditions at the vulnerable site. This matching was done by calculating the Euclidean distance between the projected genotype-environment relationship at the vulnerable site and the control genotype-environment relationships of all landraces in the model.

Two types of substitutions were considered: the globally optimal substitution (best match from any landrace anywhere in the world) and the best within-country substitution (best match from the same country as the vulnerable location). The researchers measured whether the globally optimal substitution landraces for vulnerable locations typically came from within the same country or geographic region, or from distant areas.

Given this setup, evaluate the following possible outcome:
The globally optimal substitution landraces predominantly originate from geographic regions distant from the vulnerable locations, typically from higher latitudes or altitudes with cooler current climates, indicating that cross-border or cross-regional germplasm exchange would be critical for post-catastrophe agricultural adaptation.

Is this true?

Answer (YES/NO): YES